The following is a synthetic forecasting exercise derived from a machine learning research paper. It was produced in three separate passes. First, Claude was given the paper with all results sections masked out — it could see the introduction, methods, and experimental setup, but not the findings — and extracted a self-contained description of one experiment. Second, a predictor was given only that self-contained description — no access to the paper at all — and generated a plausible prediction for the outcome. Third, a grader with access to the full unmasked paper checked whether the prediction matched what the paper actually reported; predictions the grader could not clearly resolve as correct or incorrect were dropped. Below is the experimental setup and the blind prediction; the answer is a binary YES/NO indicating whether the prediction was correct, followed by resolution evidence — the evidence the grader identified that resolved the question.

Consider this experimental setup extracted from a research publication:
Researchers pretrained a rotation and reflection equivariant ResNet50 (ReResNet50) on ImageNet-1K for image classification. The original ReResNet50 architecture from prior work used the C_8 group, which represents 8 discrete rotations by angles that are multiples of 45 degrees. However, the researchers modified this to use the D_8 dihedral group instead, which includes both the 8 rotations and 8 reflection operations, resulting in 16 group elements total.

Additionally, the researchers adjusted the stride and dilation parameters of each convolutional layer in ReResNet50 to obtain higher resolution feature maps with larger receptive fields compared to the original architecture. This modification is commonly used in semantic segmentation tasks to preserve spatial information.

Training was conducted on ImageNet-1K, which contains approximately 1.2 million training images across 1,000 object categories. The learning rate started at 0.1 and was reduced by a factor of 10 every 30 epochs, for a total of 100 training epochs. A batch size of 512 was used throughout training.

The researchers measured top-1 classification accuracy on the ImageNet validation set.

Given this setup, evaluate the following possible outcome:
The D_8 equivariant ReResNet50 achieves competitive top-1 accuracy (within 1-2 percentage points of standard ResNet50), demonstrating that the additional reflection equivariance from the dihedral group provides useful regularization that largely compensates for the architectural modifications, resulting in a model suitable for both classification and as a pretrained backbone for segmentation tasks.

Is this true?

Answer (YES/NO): NO